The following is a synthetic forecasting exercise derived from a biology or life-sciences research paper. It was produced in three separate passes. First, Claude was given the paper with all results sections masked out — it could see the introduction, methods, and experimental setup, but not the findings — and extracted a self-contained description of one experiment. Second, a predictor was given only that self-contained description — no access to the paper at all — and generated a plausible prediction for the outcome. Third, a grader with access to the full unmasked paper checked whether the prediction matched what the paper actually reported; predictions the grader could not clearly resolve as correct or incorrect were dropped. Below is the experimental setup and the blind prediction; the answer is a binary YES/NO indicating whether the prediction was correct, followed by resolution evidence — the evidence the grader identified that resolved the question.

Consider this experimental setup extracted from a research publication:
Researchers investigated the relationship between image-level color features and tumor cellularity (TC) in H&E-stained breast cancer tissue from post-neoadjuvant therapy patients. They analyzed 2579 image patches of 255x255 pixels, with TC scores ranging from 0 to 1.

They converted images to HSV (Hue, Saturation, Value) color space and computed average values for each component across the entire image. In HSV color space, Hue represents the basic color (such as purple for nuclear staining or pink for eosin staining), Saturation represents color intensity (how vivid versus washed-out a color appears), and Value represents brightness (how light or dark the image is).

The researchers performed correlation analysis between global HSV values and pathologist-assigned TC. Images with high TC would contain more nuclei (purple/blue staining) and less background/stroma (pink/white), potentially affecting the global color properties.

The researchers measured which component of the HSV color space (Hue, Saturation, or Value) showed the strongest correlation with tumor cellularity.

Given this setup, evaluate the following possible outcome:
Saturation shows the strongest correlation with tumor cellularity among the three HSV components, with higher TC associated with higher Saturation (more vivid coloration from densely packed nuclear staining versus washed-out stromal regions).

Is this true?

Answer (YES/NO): NO